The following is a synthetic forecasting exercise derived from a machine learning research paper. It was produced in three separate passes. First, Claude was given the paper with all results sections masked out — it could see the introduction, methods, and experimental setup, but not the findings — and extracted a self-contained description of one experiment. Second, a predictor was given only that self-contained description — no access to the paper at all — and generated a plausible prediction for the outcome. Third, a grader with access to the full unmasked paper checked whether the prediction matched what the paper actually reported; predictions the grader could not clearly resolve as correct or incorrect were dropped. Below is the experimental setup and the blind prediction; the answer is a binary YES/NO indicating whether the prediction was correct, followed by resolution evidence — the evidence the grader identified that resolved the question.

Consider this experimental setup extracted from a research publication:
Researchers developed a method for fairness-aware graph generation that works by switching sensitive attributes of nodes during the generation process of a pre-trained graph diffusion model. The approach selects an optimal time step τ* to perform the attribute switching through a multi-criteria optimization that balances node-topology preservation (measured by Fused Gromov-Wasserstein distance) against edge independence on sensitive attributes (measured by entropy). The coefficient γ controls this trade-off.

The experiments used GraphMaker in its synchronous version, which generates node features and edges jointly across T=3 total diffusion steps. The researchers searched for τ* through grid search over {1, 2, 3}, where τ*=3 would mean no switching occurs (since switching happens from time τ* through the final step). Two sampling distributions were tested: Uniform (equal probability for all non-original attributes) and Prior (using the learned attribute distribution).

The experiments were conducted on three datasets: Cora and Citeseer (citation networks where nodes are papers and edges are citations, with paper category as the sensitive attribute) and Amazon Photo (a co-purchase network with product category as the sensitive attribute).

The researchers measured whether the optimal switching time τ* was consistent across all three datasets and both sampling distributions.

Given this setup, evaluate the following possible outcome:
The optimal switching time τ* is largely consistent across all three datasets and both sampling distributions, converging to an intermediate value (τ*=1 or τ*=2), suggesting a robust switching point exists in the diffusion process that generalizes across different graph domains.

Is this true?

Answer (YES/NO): YES